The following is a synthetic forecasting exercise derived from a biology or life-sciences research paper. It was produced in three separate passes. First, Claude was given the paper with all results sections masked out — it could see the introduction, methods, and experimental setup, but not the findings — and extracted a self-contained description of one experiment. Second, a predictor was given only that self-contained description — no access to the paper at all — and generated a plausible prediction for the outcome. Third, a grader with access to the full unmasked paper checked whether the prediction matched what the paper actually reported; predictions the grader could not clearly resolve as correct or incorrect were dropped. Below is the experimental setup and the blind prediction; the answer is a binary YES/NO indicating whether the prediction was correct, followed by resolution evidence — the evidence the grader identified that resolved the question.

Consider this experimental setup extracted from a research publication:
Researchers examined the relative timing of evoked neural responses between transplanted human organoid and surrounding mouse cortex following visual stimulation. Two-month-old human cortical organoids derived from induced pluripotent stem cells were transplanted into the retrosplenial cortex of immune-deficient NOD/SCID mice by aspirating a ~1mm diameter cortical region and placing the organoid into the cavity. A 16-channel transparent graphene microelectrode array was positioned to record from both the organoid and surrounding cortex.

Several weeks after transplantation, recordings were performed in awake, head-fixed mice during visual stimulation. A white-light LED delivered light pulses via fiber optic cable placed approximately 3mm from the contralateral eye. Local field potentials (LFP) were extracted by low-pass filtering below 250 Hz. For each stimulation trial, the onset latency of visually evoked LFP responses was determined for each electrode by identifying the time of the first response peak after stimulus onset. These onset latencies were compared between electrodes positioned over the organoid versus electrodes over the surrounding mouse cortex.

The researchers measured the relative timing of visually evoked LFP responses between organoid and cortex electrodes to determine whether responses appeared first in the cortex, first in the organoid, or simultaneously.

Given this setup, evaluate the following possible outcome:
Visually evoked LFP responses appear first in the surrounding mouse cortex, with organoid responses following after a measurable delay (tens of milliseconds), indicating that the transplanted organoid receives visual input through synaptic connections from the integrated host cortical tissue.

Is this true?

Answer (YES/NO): NO